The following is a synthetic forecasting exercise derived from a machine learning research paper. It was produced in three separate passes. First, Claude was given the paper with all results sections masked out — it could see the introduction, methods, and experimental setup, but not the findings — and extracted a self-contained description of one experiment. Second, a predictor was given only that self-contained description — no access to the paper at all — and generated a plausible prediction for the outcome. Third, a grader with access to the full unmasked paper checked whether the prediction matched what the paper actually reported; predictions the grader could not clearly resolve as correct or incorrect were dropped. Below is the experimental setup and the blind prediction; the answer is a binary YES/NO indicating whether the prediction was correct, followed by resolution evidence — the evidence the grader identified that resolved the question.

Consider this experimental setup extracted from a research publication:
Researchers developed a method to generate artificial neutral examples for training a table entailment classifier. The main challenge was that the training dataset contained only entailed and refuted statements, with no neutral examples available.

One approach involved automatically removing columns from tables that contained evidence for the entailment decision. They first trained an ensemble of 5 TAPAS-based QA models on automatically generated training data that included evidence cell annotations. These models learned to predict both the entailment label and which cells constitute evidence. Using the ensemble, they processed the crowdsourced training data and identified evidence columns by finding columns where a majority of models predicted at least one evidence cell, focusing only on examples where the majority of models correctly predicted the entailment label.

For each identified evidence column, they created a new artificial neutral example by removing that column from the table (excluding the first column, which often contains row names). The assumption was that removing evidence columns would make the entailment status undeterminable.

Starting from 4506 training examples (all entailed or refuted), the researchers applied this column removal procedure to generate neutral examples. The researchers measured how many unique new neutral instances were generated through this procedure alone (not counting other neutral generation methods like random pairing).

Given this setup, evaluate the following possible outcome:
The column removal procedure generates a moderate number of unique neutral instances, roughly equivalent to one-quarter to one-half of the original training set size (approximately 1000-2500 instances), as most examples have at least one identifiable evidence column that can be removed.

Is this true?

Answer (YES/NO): NO